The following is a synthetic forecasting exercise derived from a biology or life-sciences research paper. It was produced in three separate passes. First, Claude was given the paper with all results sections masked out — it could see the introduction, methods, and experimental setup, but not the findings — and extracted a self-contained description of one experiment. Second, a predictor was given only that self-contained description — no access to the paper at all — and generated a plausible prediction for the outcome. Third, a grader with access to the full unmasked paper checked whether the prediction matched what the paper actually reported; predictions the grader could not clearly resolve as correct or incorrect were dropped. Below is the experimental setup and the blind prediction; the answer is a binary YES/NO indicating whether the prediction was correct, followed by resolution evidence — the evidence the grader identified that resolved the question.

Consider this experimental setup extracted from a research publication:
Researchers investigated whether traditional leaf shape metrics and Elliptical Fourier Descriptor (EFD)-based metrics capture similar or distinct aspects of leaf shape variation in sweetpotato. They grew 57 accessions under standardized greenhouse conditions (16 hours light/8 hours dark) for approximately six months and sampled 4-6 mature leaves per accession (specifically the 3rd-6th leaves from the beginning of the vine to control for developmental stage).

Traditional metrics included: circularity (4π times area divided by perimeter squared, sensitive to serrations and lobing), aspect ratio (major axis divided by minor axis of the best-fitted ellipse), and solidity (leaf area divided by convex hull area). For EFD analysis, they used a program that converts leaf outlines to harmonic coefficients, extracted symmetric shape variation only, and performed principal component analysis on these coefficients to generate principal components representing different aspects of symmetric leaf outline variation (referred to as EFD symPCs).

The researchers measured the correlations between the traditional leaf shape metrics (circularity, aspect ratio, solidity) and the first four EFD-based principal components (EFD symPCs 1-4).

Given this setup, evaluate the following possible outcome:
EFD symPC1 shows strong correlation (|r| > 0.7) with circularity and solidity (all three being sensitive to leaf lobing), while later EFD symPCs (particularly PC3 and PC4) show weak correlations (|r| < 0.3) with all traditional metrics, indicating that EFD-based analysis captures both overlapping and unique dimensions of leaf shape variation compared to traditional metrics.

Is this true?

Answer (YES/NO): NO